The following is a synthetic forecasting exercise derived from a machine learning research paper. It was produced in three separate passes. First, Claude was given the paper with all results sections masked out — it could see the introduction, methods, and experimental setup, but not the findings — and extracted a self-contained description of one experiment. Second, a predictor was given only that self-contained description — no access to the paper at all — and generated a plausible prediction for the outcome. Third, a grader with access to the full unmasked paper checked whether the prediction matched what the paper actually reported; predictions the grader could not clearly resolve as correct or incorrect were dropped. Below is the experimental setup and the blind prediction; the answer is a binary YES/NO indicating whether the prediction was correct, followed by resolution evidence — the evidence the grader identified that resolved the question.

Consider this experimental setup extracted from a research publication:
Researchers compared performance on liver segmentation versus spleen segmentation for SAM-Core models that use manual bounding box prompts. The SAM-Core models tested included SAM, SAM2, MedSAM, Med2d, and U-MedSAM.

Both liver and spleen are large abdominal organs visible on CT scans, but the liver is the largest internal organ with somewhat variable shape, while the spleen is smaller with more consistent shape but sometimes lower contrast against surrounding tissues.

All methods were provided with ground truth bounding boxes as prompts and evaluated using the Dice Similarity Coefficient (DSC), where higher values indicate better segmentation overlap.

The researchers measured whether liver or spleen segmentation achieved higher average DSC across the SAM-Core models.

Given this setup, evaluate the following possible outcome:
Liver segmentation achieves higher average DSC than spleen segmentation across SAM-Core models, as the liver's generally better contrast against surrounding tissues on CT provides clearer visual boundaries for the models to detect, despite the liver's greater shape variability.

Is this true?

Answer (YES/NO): NO